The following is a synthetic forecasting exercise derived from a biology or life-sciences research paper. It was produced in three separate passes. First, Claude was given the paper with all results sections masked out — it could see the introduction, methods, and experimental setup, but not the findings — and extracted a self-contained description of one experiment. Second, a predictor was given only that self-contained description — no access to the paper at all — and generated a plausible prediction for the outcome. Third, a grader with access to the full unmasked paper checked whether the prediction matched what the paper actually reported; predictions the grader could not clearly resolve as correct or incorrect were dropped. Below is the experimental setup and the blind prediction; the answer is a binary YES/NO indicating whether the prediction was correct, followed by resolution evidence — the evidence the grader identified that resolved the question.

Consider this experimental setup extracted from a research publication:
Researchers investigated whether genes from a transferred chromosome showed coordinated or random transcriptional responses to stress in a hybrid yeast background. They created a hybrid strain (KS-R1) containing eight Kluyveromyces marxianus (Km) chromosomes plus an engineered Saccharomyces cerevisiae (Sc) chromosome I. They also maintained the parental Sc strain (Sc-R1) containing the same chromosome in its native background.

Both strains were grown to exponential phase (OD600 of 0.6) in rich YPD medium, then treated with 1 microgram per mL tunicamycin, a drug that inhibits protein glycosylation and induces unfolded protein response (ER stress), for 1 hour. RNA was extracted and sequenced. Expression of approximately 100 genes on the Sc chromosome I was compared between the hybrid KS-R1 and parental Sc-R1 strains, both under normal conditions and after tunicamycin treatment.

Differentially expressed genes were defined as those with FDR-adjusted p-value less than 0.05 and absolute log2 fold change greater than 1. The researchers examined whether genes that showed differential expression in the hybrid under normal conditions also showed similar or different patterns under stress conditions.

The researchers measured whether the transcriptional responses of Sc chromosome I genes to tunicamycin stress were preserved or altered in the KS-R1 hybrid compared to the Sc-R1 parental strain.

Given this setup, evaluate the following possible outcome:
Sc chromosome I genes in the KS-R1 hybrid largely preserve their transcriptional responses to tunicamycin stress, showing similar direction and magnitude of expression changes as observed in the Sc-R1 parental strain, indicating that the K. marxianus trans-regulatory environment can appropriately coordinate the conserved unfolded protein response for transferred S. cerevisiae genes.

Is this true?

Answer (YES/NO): NO